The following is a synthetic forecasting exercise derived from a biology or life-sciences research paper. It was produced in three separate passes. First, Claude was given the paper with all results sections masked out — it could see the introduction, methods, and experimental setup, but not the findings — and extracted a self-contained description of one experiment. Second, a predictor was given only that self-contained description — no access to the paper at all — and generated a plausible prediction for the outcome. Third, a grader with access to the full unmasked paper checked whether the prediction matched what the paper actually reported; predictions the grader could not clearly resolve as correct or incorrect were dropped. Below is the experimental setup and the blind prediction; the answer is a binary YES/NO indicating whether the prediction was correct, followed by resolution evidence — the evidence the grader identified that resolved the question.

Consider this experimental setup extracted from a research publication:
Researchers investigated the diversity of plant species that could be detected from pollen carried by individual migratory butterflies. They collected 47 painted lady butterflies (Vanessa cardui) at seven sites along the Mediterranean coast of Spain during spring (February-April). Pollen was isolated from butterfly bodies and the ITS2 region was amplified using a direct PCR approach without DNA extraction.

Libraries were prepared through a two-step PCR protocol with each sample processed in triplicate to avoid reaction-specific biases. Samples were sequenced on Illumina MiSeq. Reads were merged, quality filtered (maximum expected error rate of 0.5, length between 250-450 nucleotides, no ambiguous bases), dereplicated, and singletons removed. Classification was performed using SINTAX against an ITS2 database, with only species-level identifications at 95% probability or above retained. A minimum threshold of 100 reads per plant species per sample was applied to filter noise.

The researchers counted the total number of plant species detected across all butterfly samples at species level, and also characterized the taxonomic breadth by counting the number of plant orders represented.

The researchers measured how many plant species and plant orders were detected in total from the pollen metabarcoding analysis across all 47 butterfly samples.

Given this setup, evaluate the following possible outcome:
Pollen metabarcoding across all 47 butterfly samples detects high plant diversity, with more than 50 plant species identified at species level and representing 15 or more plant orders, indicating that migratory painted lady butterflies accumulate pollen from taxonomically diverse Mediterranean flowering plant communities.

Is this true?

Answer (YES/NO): YES